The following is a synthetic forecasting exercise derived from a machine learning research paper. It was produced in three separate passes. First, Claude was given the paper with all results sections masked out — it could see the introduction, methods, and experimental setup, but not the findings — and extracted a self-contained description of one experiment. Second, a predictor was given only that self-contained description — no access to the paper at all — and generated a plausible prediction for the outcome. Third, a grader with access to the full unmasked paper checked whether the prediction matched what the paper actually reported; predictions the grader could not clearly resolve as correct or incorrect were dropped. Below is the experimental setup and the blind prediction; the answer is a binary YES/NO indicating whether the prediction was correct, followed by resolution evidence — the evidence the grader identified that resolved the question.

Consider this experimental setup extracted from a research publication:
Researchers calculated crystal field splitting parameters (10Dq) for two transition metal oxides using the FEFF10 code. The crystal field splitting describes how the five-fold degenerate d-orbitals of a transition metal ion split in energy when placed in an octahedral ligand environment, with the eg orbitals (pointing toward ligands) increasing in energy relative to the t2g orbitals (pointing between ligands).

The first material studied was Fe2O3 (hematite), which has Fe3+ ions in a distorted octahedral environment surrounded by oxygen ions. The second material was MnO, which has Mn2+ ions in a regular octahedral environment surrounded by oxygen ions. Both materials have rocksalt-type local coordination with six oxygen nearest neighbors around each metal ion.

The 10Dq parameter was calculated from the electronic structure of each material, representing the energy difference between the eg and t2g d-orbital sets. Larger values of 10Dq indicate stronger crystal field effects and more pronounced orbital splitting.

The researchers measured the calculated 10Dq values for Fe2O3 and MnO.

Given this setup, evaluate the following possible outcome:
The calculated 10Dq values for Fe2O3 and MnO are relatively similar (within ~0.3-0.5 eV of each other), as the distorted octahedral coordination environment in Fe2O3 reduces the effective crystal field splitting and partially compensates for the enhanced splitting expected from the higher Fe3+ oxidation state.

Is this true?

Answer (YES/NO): YES